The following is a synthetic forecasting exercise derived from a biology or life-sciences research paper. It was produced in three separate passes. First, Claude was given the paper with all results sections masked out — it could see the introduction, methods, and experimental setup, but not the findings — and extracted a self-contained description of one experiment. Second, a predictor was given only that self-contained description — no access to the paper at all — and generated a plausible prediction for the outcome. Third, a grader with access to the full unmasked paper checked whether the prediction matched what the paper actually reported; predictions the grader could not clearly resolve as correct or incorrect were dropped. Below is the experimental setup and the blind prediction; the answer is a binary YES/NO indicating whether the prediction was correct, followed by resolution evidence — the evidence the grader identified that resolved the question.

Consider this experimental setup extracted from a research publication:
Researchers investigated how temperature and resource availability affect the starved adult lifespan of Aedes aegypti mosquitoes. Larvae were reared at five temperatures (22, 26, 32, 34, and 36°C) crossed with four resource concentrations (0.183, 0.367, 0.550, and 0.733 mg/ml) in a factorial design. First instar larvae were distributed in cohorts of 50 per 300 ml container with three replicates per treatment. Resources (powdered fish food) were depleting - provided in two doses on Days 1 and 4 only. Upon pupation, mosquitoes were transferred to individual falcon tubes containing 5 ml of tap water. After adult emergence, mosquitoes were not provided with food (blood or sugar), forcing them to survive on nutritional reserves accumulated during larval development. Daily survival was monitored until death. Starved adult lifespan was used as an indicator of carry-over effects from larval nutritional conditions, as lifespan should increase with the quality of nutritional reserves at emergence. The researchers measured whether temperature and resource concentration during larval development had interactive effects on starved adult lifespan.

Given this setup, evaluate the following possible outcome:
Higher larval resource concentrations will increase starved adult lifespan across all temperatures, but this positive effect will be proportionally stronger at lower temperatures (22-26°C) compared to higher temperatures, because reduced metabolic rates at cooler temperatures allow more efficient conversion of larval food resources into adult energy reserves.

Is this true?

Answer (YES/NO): YES